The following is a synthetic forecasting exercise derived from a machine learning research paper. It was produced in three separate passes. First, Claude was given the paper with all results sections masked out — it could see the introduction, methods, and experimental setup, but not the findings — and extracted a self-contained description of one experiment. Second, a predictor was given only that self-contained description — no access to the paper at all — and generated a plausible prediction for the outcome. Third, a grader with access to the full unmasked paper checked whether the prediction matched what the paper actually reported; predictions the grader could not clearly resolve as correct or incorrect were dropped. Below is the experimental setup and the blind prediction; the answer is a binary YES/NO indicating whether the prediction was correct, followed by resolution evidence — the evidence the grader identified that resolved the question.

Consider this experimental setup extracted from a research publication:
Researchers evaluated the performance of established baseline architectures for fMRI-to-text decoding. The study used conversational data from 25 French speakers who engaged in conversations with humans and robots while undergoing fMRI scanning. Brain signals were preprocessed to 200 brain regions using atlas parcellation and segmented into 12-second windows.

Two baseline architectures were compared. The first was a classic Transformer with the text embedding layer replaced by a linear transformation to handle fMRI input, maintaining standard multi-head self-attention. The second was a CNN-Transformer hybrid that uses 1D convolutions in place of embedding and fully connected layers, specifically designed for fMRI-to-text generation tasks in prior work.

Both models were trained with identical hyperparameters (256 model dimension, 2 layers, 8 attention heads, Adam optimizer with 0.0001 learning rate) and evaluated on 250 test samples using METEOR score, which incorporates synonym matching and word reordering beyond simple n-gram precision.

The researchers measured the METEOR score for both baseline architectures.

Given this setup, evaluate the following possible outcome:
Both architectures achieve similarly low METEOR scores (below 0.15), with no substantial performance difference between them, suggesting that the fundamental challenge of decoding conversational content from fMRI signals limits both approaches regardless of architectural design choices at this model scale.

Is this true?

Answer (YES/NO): NO